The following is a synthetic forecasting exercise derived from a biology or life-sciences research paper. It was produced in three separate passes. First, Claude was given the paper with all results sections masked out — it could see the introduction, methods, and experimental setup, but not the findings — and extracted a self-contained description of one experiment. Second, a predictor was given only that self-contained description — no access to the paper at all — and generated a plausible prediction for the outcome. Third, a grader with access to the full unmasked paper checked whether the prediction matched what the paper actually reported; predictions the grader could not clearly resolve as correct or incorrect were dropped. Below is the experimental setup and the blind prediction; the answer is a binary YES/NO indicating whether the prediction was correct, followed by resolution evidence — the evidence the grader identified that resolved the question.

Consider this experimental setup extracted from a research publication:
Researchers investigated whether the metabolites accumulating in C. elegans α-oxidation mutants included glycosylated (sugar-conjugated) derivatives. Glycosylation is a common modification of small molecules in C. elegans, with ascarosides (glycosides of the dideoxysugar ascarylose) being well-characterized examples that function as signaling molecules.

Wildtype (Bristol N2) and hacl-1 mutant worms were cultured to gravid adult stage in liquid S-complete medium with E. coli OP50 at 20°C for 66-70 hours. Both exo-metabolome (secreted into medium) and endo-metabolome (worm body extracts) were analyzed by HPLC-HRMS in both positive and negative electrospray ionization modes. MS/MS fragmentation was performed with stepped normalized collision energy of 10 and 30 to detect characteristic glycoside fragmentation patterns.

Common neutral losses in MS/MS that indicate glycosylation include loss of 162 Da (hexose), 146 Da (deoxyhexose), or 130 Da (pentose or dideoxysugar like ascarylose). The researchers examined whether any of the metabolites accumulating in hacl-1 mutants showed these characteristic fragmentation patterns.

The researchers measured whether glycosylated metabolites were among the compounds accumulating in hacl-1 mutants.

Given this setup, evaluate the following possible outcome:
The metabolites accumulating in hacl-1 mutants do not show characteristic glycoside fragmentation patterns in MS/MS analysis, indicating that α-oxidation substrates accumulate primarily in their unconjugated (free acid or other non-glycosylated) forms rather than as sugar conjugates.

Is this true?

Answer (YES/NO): NO